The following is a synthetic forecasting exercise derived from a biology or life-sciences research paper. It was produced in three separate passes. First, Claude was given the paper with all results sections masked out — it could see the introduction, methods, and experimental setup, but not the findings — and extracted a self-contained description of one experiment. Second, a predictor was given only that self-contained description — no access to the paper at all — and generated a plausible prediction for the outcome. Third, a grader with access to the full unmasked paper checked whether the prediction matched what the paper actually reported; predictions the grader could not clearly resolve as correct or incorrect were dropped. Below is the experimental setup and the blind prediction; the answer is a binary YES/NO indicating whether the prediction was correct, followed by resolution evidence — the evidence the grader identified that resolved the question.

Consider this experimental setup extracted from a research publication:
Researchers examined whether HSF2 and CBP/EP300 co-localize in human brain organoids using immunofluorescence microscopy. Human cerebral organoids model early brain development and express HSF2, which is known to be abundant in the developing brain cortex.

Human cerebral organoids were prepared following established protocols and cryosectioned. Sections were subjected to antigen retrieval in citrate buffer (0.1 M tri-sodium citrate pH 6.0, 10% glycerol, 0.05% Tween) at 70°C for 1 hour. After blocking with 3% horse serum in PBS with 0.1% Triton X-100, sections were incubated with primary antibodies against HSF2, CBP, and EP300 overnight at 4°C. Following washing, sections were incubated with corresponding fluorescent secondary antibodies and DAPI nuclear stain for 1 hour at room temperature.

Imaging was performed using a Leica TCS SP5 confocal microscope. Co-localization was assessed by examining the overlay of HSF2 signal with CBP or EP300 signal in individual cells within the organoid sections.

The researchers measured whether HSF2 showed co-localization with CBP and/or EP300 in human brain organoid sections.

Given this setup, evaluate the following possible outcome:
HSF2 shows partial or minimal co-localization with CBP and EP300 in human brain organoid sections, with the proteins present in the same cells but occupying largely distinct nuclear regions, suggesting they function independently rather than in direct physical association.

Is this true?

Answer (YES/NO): NO